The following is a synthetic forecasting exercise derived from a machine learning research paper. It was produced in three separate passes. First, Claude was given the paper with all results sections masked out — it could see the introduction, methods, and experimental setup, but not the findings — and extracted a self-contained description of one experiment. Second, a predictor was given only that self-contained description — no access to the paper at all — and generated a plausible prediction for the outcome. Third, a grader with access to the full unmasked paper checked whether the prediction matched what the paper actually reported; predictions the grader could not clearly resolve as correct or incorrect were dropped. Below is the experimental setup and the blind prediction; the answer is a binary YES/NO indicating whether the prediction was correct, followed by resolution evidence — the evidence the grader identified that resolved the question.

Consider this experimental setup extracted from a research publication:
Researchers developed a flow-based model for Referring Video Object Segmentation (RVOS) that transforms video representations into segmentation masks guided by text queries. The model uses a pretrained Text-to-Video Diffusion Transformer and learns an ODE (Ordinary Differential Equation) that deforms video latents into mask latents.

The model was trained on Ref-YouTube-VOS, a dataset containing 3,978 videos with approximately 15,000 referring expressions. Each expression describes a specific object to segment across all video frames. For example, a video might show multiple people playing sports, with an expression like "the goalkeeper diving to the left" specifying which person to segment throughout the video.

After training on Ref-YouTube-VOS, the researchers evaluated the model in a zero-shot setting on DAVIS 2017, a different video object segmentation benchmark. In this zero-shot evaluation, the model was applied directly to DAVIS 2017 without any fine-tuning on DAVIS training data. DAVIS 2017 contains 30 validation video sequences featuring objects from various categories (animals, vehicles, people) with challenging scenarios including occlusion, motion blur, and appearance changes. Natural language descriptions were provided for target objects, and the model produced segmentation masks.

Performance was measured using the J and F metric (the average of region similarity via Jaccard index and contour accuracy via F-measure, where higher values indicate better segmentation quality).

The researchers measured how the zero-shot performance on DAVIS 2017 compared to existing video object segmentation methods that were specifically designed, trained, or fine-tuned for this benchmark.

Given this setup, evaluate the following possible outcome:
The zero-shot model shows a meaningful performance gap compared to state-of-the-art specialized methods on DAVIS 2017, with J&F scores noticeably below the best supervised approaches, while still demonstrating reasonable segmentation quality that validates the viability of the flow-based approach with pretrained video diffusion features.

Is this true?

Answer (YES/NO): NO